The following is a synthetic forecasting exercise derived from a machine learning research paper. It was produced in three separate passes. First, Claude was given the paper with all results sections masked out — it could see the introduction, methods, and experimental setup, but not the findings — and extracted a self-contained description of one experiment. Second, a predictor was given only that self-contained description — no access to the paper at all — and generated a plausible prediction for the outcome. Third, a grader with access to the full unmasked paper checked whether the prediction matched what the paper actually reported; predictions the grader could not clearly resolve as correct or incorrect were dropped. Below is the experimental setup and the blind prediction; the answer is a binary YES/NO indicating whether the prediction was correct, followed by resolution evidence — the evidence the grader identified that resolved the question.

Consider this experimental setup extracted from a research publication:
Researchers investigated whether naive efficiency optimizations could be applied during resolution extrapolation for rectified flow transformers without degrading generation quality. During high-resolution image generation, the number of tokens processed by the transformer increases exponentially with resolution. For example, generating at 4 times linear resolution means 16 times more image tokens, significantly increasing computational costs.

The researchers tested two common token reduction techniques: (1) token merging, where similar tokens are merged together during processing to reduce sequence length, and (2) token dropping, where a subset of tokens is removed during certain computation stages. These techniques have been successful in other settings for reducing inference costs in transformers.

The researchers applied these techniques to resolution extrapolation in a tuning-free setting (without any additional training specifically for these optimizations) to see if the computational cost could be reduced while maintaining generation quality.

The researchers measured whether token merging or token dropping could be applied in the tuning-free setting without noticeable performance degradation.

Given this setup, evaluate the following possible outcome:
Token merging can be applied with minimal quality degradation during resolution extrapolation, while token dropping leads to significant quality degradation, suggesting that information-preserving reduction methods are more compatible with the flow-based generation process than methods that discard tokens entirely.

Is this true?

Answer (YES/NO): NO